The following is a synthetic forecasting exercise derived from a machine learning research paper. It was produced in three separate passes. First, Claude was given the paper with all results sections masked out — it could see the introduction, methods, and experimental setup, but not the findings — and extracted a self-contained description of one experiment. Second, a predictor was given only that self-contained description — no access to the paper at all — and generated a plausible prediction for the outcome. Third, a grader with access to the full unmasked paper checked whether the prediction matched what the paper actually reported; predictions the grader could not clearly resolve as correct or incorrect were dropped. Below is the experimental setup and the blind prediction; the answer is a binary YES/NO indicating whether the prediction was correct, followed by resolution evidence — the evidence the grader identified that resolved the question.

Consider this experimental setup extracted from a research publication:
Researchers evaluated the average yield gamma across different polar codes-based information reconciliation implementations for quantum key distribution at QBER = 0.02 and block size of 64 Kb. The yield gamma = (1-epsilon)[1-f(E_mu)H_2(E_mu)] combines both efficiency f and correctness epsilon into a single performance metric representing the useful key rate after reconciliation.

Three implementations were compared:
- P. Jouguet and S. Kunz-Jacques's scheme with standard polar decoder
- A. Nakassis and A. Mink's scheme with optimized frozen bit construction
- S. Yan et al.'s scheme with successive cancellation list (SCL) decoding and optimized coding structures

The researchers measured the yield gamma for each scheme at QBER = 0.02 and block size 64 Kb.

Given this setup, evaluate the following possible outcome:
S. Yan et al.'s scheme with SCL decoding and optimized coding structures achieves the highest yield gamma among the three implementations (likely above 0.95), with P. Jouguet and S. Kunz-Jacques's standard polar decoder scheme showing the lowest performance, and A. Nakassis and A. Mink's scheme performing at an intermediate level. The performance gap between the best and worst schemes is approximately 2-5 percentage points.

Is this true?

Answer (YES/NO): NO